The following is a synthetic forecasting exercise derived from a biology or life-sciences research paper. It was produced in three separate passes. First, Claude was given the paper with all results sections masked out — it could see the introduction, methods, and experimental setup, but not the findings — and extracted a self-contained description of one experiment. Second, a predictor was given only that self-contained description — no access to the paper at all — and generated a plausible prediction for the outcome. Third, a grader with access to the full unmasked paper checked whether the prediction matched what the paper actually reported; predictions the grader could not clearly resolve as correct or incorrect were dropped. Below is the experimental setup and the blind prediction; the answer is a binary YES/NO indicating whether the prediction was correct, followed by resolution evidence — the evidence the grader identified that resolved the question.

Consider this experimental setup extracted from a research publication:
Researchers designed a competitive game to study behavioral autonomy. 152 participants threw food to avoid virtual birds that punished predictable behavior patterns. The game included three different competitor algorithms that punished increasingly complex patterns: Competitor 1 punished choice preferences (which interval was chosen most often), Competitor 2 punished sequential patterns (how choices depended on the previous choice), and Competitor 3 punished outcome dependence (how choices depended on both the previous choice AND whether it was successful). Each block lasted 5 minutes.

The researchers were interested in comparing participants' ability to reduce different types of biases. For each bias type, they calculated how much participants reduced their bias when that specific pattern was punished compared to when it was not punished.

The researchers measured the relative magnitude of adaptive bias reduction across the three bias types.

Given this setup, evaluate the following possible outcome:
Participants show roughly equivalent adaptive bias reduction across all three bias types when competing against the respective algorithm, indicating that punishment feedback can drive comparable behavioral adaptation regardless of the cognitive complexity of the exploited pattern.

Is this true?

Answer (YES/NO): NO